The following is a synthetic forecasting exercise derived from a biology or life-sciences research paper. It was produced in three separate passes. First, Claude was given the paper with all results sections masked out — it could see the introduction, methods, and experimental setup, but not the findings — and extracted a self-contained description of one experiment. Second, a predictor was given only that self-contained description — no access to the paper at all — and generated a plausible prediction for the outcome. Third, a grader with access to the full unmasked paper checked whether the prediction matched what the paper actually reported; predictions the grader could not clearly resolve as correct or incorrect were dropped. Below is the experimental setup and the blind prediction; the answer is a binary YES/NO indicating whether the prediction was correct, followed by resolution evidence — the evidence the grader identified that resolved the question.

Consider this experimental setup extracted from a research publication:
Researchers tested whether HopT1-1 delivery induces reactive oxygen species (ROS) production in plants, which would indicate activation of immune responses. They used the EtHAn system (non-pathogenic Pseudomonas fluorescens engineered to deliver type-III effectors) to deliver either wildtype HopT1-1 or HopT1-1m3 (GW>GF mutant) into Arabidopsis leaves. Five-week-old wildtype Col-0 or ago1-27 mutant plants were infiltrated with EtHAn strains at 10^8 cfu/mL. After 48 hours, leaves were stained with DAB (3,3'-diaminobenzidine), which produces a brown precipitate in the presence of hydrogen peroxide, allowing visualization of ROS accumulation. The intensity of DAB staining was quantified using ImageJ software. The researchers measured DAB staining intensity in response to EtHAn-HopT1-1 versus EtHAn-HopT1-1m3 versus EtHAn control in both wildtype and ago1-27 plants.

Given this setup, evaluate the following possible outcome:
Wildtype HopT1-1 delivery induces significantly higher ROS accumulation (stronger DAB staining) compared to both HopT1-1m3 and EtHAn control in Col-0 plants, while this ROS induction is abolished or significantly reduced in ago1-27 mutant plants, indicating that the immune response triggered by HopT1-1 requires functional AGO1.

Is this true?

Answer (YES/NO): NO